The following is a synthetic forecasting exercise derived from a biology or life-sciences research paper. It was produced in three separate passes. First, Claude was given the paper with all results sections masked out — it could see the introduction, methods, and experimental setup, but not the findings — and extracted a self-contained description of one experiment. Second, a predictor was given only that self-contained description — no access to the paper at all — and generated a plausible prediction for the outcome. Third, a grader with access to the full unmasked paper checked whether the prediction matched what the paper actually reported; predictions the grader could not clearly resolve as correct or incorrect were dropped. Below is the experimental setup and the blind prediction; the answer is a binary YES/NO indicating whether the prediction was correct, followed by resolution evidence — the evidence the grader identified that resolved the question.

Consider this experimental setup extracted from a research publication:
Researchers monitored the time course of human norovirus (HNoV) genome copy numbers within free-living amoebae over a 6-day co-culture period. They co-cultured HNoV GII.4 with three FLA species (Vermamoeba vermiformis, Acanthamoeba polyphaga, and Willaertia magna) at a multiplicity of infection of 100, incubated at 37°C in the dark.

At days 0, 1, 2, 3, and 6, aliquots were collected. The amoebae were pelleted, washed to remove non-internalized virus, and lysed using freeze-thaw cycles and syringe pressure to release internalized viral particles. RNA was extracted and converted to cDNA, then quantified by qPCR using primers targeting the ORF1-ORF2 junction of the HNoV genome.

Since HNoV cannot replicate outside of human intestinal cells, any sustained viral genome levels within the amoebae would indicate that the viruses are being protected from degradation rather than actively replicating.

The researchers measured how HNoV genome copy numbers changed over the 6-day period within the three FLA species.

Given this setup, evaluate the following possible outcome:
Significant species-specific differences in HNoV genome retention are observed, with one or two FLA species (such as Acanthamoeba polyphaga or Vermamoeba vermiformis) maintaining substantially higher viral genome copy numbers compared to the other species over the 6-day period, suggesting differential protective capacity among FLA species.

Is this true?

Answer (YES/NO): NO